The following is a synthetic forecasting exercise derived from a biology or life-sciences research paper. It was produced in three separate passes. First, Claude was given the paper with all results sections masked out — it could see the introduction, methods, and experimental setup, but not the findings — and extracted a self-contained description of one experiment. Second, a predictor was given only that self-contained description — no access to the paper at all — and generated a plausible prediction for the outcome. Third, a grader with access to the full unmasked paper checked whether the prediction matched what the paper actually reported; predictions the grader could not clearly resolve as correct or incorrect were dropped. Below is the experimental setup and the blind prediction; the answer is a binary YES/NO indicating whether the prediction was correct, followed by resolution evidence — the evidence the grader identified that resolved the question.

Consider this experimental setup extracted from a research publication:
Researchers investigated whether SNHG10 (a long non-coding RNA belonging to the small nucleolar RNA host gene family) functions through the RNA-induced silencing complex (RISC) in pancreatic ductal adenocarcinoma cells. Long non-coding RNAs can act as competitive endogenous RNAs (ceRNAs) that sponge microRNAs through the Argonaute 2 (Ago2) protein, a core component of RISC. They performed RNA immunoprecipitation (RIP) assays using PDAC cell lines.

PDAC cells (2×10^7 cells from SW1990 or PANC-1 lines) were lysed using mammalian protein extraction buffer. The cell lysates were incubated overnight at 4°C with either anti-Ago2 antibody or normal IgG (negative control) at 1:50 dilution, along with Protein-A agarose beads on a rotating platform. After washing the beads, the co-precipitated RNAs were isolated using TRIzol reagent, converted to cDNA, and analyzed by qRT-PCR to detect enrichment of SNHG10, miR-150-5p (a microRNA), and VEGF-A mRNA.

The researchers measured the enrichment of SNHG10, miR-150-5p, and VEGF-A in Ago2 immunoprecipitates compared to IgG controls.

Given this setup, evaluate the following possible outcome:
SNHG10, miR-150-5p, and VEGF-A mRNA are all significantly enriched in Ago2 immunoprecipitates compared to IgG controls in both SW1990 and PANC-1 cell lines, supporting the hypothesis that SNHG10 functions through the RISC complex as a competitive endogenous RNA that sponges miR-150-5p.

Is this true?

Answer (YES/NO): NO